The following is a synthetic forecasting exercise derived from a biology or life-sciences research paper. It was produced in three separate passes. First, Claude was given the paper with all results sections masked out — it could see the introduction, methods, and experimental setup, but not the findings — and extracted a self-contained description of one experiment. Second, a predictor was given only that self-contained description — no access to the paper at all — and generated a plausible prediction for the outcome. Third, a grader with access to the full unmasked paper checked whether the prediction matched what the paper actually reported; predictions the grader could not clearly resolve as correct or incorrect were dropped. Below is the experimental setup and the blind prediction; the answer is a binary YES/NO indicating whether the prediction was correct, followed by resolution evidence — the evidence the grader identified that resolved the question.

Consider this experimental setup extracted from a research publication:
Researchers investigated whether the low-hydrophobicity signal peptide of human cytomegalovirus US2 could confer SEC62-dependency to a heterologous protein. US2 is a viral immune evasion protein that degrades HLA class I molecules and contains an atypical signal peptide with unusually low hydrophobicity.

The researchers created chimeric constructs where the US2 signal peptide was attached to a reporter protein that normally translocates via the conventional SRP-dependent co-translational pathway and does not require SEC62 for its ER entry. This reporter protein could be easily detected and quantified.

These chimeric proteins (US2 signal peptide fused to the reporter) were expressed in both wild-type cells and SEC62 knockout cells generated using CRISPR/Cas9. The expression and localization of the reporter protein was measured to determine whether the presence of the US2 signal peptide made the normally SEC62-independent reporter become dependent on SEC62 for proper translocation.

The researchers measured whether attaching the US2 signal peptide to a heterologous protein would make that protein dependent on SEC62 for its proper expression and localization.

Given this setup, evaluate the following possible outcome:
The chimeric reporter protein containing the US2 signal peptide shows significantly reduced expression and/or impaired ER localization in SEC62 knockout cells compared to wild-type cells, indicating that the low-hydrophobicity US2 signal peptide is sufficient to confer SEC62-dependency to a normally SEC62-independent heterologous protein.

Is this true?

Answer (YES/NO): YES